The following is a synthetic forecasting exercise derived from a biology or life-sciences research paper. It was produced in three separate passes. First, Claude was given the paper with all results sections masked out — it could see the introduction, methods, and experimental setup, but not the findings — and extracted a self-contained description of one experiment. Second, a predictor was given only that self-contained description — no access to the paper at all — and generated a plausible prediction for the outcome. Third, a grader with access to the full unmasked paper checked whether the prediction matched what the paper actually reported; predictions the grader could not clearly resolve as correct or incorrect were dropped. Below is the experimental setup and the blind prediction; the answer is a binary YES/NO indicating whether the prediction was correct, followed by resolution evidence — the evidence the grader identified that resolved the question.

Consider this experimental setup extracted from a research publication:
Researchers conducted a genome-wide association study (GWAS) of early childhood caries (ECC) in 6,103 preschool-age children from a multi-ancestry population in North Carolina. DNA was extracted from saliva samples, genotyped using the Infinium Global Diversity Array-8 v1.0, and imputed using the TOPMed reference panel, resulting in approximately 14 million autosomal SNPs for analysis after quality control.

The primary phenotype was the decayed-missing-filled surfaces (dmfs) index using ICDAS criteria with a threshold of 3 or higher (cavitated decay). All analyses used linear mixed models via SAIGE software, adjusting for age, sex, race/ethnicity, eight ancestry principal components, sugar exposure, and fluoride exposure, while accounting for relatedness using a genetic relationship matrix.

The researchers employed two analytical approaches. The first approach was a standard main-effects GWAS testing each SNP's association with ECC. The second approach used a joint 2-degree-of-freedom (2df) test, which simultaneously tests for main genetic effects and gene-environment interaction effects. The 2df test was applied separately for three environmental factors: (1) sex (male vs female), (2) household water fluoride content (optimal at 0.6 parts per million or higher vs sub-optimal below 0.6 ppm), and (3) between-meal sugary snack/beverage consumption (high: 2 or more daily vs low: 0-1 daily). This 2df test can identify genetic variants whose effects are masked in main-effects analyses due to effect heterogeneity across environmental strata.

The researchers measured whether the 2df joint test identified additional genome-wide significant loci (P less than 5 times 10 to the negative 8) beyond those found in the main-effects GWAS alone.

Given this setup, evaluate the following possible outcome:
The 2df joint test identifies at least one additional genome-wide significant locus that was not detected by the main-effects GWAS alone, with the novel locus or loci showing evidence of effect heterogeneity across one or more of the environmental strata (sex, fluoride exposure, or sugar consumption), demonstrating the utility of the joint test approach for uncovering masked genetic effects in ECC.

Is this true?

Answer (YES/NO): YES